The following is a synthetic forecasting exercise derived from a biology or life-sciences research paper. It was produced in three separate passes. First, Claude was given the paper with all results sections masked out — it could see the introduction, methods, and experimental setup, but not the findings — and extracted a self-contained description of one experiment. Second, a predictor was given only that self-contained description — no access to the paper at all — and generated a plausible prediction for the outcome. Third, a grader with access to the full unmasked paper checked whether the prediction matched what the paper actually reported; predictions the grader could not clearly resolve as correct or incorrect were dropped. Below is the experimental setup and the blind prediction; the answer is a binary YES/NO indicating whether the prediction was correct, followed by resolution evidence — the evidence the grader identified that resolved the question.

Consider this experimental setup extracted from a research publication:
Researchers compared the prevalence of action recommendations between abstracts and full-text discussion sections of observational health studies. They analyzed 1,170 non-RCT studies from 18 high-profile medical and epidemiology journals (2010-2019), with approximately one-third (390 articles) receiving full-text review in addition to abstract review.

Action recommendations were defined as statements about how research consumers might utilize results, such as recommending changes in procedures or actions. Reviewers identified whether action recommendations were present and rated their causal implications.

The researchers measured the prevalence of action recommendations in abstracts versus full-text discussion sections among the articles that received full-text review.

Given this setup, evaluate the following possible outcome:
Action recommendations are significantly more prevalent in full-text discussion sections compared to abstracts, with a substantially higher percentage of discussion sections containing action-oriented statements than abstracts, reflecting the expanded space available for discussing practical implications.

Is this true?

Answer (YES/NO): YES